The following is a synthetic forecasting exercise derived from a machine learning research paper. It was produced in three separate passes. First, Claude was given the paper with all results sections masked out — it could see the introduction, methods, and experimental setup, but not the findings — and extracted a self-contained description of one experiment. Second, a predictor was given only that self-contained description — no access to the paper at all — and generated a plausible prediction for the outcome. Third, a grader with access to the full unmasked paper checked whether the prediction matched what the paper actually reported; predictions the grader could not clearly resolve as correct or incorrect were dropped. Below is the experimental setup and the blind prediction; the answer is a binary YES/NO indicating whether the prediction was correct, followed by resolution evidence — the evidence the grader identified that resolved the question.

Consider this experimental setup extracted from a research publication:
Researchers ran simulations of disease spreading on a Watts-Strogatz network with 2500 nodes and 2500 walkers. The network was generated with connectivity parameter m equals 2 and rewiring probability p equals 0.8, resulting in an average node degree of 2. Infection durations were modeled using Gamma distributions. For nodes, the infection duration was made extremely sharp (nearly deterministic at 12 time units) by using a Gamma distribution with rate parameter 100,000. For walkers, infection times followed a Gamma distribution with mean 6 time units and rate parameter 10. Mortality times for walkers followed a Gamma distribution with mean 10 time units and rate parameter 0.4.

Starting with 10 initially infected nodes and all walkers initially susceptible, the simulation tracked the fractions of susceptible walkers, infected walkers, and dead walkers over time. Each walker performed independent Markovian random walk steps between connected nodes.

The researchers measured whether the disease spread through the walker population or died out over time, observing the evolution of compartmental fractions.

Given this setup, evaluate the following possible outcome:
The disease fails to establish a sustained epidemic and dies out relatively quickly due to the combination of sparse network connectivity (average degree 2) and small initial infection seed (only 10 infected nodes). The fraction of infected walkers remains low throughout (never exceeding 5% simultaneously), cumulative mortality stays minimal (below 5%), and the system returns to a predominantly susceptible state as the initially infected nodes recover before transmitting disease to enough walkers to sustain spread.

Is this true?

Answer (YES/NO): NO